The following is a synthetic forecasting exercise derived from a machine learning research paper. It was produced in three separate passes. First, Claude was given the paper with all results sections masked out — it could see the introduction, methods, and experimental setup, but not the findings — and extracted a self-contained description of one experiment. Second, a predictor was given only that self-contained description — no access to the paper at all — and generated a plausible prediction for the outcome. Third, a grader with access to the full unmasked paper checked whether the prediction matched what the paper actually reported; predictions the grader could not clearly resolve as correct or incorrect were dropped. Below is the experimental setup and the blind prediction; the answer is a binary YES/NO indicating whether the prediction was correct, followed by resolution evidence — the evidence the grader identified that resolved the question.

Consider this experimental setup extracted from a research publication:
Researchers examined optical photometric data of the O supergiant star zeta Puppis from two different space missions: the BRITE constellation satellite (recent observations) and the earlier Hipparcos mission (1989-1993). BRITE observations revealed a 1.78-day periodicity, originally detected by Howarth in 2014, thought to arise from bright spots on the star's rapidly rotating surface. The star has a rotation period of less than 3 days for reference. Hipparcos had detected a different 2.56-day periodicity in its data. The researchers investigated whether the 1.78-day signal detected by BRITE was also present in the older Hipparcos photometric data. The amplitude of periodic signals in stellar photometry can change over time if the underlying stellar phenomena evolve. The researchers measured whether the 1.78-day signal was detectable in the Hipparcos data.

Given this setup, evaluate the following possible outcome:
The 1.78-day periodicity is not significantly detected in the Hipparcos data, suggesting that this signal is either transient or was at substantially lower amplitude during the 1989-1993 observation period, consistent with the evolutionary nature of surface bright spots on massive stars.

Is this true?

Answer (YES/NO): YES